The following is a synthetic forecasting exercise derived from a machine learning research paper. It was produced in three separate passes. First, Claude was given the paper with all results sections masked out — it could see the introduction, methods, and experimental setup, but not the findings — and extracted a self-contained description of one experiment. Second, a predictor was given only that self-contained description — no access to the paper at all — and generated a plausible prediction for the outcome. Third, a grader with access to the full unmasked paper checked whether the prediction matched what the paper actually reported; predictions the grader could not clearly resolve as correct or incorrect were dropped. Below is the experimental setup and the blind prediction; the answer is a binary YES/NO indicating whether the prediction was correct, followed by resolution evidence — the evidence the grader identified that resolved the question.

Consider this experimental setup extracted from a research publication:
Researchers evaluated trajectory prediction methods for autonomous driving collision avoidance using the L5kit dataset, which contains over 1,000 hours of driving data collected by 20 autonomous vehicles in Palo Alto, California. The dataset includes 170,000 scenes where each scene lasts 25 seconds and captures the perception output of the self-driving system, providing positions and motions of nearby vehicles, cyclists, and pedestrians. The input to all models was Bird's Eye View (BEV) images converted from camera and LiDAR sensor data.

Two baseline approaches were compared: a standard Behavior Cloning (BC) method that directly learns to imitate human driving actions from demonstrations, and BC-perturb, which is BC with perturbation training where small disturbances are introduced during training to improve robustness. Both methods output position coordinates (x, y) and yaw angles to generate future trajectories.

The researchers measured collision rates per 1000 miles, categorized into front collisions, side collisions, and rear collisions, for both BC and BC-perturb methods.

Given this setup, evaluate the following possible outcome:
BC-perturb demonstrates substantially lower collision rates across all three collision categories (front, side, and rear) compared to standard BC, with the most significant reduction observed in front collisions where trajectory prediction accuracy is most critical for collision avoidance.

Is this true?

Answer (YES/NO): YES